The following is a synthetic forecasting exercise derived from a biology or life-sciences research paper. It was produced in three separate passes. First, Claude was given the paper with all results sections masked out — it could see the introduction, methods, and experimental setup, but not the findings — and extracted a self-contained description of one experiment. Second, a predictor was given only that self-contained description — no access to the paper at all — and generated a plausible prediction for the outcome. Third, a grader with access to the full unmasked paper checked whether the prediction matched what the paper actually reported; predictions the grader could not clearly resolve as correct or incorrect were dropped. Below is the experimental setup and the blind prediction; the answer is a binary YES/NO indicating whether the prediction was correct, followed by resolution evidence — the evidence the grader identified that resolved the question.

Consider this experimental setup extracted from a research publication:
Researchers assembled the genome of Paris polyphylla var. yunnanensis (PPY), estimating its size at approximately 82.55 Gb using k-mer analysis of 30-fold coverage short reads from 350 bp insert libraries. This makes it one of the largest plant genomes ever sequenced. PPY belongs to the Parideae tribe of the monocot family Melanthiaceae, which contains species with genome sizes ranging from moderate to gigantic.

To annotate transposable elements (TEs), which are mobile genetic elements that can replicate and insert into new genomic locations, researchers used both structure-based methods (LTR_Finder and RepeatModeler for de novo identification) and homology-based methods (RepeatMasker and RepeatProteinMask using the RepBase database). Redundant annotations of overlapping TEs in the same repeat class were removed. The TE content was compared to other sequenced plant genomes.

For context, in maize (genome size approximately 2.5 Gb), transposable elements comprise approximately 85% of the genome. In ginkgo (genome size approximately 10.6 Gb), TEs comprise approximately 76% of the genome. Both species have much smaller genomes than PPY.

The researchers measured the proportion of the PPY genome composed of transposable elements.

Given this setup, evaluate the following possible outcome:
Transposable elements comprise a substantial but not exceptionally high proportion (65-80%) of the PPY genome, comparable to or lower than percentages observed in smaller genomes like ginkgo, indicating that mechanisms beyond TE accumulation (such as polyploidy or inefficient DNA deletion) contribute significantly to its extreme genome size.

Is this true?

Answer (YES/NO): NO